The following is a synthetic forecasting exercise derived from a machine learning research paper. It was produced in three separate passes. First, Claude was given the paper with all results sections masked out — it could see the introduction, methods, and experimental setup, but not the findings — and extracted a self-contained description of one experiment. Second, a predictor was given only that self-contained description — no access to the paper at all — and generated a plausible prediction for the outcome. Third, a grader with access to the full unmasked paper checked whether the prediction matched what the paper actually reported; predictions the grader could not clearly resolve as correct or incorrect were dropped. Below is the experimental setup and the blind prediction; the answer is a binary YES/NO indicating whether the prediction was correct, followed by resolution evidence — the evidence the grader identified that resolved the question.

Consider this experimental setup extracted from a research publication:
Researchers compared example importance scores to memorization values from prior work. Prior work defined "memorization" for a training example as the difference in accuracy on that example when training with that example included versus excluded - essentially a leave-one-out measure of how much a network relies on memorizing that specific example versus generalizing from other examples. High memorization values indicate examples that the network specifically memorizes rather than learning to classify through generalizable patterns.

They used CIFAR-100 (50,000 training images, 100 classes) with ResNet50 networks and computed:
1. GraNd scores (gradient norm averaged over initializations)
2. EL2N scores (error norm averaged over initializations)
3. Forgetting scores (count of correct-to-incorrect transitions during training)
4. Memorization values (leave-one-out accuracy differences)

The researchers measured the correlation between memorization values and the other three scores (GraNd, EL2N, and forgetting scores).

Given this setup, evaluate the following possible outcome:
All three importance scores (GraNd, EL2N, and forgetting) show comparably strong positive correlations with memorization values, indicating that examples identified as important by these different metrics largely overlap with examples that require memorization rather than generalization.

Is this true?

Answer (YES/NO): NO